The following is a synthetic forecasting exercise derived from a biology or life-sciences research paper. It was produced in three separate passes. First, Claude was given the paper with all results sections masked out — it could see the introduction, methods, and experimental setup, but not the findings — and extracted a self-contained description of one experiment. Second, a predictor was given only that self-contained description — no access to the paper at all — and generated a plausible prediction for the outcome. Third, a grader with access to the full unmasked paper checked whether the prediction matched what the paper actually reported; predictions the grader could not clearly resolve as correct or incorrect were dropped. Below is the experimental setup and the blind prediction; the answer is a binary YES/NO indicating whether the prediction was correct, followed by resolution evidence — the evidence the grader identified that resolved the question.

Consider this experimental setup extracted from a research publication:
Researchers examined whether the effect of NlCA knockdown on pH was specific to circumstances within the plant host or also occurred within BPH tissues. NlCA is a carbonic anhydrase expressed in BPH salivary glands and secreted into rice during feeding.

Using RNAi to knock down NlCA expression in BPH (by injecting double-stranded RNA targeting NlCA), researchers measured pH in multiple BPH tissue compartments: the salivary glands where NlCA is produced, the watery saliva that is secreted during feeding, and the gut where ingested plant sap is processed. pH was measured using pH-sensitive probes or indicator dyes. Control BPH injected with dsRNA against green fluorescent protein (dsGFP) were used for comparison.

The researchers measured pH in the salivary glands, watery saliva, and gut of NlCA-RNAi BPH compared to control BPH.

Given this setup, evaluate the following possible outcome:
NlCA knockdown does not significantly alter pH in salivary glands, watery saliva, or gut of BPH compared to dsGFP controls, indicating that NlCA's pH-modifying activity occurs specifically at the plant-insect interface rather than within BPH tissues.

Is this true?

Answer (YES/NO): YES